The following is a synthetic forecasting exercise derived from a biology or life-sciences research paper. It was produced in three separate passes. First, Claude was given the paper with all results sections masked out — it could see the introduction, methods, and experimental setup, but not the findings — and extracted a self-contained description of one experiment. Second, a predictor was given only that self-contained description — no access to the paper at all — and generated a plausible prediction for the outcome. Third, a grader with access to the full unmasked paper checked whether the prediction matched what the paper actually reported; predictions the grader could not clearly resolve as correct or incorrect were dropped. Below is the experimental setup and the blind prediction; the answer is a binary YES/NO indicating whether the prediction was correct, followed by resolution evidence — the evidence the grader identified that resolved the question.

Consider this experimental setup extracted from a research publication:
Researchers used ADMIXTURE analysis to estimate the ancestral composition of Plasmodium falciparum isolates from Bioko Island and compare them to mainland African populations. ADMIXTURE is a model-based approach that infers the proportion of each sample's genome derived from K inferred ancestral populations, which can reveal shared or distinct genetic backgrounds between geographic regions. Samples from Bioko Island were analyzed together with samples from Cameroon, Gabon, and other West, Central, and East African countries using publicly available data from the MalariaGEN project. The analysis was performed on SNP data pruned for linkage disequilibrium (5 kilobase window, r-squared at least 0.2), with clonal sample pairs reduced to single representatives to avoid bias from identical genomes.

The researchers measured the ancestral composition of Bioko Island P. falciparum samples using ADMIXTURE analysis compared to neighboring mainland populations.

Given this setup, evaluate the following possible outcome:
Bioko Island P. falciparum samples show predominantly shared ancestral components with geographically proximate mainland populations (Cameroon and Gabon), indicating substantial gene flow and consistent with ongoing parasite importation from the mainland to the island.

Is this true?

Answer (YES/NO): YES